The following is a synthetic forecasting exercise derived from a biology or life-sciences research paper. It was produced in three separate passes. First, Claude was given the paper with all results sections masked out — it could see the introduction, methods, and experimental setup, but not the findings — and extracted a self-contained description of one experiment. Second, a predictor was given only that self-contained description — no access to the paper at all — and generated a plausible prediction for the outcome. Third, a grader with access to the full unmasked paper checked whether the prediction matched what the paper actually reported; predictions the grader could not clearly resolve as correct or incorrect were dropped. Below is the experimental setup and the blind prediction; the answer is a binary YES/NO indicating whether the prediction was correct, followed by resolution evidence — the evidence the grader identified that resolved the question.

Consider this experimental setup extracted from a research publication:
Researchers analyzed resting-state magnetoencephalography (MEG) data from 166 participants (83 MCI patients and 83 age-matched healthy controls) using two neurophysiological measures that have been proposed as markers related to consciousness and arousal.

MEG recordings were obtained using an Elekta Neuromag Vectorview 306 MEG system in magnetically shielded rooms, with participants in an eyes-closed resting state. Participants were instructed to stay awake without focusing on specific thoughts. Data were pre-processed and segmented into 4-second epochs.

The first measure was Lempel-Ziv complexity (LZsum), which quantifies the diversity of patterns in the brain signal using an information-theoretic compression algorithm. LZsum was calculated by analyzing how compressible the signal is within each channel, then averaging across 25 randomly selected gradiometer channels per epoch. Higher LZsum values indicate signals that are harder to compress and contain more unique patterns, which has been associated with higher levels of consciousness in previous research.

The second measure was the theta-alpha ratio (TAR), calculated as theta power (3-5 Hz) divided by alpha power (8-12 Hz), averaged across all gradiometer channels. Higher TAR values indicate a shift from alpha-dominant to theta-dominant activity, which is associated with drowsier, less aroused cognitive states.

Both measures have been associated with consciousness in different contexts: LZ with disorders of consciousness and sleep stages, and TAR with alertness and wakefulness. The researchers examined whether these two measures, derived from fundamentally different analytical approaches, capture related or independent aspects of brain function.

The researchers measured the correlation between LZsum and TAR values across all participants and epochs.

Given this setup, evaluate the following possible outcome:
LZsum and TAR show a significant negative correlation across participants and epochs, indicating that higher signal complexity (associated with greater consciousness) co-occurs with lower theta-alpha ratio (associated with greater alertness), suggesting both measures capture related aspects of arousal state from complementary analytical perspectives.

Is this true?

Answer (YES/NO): NO